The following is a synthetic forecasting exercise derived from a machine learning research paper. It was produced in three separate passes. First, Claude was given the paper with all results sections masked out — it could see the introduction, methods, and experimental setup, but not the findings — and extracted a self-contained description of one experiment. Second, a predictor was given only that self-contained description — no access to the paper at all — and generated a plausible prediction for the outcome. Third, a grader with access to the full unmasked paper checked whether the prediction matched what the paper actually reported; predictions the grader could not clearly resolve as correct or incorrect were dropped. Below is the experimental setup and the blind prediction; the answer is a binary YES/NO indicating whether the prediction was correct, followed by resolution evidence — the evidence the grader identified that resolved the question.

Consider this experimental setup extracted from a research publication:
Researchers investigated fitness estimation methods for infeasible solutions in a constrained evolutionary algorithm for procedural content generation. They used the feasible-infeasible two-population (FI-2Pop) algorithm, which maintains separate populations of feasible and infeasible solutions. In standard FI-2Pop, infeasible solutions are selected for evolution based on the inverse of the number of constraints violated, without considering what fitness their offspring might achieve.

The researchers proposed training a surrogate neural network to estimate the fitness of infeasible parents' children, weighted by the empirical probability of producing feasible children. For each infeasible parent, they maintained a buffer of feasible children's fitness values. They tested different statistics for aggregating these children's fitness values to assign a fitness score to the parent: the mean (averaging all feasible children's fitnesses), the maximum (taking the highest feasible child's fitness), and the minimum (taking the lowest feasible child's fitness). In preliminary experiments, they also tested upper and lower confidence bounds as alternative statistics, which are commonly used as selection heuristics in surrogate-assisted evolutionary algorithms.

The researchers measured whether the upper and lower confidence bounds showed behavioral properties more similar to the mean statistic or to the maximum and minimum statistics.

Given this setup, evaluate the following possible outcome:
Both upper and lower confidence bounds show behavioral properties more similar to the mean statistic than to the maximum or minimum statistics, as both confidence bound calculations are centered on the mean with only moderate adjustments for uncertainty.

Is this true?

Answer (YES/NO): NO